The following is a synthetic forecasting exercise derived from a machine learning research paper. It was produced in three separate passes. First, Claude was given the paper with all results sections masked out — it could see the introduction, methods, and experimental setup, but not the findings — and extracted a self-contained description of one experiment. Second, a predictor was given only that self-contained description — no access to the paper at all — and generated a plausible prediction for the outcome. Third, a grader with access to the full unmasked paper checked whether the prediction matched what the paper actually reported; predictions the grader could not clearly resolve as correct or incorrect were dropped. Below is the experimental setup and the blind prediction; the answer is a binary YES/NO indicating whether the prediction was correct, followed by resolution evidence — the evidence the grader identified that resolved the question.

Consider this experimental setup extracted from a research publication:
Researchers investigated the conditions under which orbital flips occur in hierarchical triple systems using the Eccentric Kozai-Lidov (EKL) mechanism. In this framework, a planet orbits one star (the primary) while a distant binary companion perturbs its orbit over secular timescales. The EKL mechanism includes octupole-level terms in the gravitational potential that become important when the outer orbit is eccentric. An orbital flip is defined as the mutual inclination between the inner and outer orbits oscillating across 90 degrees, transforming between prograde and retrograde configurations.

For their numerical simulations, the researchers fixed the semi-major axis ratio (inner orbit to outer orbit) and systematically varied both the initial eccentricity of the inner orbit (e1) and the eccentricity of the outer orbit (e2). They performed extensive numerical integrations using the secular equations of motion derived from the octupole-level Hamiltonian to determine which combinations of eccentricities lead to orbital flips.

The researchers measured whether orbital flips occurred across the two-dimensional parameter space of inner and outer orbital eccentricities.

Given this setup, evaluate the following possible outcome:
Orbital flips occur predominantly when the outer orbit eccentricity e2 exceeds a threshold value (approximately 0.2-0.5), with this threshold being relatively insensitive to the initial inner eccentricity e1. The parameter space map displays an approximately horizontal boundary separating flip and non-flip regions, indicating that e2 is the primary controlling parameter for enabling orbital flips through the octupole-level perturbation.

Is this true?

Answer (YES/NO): NO